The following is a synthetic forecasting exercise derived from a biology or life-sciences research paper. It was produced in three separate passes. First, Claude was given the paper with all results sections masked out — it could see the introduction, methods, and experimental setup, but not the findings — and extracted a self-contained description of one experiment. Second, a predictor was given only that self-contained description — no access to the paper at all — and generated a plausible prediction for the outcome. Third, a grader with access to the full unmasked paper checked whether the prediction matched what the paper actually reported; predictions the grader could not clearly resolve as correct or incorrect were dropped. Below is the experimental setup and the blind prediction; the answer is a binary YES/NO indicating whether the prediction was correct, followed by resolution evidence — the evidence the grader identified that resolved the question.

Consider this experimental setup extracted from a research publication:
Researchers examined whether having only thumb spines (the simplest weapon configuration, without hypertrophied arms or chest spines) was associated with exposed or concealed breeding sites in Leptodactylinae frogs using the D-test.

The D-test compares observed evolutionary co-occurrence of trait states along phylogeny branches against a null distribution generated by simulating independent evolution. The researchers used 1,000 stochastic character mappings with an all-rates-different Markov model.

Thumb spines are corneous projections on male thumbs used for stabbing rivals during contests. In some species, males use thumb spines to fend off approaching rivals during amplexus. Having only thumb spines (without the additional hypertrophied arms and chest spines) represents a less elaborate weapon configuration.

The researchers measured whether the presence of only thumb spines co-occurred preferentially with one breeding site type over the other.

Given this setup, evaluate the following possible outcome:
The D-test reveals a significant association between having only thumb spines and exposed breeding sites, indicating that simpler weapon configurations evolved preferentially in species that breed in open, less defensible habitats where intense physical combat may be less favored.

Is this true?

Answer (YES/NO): NO